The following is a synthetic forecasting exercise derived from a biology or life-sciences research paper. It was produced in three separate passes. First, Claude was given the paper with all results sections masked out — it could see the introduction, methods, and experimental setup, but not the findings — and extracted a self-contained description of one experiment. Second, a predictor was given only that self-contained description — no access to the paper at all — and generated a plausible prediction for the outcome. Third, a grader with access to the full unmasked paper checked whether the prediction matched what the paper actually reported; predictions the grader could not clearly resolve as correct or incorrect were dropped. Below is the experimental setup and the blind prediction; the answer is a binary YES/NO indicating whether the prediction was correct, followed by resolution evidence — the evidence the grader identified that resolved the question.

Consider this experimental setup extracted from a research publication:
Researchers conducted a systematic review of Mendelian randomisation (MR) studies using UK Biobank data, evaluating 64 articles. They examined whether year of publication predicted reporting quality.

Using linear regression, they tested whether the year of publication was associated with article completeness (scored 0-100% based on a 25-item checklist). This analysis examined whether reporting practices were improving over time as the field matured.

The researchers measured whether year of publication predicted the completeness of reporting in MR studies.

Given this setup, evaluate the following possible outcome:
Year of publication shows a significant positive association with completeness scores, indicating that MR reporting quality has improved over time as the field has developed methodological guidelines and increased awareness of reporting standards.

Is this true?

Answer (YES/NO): NO